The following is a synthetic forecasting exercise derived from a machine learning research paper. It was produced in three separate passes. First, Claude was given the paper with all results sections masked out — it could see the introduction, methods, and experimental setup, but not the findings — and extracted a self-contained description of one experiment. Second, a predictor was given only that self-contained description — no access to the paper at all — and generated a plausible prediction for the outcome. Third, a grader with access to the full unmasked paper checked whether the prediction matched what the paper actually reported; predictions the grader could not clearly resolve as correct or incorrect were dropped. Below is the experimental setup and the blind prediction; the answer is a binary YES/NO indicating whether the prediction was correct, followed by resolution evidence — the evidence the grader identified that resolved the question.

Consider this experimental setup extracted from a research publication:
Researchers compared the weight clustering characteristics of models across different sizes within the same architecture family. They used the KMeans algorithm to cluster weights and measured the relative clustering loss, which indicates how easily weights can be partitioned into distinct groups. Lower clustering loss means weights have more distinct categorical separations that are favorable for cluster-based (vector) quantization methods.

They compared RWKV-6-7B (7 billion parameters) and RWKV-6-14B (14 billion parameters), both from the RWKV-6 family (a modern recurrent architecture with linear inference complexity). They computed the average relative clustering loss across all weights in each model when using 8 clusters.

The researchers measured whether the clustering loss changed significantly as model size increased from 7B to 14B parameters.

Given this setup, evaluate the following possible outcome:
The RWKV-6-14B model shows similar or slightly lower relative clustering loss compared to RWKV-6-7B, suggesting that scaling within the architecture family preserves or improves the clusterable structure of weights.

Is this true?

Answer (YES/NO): YES